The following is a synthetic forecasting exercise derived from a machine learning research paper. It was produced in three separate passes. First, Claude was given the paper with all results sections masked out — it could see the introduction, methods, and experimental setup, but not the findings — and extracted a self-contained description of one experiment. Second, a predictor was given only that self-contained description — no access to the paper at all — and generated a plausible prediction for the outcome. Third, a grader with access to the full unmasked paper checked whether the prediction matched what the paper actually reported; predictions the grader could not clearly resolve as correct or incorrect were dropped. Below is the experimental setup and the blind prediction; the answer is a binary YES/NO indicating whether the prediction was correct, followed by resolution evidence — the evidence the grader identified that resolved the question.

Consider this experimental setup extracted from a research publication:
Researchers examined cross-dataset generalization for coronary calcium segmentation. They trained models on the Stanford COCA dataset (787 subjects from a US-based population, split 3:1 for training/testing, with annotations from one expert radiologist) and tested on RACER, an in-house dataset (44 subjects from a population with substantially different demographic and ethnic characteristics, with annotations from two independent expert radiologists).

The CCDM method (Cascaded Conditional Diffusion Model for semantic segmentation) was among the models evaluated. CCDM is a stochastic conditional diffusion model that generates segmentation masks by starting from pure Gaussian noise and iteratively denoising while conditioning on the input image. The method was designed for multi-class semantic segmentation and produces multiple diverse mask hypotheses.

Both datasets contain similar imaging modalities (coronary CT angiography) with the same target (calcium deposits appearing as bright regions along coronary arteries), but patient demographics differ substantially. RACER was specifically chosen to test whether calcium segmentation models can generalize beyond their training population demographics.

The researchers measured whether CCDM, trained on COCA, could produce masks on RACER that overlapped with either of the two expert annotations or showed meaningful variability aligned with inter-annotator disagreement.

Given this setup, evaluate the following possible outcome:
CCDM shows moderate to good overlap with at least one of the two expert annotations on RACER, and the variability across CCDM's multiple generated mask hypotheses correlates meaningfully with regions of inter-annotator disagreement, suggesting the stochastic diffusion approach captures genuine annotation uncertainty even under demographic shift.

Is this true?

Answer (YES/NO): NO